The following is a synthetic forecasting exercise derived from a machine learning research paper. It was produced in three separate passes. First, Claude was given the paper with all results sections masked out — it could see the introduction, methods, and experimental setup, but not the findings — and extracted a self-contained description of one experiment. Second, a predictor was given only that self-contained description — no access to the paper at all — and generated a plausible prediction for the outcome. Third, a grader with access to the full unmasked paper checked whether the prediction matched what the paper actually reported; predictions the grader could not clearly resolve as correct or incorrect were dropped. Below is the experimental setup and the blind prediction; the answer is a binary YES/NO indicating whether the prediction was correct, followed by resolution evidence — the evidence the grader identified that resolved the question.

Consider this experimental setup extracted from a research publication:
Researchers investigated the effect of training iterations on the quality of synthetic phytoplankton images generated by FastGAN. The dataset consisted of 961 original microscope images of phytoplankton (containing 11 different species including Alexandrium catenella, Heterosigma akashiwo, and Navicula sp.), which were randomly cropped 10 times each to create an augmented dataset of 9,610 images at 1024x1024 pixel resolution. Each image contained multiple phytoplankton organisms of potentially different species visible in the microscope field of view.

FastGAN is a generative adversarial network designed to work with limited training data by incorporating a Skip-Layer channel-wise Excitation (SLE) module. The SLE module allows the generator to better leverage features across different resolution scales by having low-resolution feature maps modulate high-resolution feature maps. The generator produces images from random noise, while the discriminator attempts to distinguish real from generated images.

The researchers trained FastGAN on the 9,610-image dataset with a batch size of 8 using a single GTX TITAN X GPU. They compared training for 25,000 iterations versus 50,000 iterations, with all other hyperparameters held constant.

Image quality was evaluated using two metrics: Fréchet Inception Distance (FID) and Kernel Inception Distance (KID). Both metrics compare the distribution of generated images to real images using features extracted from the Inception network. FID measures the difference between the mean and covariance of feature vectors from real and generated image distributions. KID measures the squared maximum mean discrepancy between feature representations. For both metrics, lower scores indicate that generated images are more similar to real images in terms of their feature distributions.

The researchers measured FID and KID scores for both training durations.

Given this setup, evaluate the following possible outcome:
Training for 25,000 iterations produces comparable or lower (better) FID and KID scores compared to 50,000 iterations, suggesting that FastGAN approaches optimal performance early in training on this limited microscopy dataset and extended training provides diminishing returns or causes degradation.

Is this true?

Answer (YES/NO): NO